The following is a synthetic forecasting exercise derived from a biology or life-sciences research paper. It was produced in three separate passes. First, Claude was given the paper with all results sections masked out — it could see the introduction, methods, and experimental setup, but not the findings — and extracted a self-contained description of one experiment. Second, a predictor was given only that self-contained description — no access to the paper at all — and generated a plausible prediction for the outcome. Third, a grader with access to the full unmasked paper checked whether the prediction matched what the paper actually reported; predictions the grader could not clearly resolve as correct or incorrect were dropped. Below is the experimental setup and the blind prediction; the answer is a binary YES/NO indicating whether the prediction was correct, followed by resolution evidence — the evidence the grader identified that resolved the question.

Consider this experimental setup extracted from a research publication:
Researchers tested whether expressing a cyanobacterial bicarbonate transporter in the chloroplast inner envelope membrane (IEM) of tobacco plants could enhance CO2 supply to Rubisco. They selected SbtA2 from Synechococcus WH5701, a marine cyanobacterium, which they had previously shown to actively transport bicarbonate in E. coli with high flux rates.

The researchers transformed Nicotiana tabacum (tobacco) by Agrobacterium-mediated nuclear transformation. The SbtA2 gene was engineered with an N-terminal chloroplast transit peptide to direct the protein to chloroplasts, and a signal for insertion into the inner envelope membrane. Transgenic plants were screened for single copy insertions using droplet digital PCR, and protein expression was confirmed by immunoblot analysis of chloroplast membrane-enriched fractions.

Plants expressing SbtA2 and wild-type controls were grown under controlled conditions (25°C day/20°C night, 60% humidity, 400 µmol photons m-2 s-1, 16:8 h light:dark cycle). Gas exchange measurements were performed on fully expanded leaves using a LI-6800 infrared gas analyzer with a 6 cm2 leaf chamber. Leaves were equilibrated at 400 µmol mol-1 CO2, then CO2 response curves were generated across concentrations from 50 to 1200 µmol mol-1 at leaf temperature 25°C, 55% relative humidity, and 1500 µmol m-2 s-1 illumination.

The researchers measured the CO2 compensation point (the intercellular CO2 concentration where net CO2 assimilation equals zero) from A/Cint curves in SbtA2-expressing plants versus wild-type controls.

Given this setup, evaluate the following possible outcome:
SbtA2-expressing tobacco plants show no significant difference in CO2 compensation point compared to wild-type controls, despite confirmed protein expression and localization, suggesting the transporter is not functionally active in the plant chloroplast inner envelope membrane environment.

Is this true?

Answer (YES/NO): YES